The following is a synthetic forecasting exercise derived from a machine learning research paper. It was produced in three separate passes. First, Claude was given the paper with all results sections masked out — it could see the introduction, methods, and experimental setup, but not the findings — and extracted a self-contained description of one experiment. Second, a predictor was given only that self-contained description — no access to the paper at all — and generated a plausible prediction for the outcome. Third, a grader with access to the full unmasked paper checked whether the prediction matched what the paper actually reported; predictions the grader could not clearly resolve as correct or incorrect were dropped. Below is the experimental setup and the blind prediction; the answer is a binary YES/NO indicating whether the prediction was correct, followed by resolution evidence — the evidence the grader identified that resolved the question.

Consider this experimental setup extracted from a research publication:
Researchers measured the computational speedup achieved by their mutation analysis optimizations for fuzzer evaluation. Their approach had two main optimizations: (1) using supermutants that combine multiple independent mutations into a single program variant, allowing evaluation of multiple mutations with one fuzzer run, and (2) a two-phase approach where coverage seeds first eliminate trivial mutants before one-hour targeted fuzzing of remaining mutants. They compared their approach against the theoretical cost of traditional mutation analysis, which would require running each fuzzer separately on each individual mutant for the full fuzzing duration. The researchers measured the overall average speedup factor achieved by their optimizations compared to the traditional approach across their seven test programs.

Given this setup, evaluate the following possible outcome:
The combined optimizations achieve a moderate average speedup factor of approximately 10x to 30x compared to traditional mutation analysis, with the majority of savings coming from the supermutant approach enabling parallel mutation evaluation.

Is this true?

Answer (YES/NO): NO